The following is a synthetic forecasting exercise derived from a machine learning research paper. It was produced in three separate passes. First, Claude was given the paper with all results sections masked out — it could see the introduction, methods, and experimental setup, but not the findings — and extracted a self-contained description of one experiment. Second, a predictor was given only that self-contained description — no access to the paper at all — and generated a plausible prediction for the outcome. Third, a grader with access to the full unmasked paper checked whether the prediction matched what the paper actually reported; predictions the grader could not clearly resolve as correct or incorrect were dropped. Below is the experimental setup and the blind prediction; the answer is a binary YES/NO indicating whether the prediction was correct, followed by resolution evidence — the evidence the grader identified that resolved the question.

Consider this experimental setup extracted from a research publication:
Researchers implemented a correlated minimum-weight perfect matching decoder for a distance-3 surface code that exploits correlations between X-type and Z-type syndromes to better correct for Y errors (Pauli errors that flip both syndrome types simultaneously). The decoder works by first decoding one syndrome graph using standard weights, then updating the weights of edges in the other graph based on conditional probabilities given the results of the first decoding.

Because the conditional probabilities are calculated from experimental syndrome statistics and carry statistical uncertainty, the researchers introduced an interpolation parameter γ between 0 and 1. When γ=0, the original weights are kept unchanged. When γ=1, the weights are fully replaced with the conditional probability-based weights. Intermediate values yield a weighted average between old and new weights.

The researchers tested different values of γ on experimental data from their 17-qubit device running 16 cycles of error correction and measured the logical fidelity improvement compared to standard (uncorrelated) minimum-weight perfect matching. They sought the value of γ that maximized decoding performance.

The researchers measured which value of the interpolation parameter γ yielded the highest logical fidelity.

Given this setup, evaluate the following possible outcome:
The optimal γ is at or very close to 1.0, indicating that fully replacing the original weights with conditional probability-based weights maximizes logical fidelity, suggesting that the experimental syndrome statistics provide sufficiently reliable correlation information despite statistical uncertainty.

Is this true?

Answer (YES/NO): NO